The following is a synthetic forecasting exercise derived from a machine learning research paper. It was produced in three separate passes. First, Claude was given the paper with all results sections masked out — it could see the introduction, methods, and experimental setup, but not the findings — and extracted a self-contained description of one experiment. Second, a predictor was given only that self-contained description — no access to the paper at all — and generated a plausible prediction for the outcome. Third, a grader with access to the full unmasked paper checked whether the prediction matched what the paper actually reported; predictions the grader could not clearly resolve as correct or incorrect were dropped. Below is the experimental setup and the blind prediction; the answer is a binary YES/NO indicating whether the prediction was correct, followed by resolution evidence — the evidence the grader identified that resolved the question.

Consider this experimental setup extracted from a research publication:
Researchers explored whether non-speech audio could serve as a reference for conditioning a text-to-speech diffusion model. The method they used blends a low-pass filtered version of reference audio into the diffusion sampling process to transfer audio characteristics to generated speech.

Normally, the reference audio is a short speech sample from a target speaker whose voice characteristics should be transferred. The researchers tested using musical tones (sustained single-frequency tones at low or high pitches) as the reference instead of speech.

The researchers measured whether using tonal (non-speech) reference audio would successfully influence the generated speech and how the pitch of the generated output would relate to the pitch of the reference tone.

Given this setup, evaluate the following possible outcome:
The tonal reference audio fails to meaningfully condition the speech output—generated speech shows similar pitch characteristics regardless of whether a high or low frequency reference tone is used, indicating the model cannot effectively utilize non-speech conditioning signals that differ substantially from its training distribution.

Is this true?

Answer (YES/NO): NO